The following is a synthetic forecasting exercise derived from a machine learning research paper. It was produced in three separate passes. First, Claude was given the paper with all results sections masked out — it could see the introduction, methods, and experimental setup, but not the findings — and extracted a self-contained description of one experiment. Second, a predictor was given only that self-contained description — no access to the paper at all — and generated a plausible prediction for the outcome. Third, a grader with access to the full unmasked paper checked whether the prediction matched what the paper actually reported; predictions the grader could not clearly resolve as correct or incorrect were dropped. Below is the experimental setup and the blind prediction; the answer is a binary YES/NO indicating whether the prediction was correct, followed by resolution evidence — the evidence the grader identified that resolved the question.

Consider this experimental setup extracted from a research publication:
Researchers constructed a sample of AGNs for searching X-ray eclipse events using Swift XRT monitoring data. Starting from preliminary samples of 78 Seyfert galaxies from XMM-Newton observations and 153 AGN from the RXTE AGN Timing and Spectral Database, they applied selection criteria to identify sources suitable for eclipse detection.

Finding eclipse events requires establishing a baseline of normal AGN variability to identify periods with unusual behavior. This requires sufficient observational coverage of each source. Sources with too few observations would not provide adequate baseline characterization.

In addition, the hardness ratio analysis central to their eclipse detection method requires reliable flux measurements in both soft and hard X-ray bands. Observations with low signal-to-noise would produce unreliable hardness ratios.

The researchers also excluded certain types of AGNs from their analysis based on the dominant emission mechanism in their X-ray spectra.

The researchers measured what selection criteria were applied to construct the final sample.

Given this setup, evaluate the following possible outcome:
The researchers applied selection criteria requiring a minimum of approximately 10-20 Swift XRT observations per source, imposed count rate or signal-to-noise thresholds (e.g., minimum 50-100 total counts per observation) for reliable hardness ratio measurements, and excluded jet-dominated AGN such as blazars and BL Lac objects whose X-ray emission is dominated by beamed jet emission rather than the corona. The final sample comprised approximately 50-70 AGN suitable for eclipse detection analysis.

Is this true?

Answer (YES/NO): NO